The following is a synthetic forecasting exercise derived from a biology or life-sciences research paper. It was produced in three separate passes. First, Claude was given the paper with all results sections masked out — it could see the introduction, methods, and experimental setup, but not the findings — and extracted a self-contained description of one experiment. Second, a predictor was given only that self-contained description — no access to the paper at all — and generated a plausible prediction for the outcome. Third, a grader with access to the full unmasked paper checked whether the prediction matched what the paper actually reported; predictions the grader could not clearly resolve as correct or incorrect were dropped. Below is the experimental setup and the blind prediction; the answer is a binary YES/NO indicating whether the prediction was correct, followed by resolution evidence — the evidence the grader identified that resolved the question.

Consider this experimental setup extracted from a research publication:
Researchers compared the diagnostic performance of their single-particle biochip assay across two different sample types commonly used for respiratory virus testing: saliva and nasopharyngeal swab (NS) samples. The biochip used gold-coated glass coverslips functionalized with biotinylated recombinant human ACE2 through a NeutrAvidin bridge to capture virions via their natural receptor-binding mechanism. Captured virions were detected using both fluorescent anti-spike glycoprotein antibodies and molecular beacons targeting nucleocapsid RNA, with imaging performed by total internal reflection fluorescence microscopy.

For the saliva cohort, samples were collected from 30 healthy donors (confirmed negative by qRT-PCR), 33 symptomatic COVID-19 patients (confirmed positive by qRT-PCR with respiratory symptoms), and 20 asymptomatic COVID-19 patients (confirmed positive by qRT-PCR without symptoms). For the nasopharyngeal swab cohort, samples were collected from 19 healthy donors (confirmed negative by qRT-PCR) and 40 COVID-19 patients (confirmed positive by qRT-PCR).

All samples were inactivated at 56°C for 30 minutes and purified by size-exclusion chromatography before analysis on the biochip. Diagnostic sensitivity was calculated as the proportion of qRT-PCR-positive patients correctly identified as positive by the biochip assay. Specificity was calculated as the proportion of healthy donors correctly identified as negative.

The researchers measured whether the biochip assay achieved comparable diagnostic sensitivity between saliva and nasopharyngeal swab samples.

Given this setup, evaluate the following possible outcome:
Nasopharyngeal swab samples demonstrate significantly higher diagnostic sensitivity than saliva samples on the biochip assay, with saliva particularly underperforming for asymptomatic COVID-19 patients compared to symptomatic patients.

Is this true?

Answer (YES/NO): NO